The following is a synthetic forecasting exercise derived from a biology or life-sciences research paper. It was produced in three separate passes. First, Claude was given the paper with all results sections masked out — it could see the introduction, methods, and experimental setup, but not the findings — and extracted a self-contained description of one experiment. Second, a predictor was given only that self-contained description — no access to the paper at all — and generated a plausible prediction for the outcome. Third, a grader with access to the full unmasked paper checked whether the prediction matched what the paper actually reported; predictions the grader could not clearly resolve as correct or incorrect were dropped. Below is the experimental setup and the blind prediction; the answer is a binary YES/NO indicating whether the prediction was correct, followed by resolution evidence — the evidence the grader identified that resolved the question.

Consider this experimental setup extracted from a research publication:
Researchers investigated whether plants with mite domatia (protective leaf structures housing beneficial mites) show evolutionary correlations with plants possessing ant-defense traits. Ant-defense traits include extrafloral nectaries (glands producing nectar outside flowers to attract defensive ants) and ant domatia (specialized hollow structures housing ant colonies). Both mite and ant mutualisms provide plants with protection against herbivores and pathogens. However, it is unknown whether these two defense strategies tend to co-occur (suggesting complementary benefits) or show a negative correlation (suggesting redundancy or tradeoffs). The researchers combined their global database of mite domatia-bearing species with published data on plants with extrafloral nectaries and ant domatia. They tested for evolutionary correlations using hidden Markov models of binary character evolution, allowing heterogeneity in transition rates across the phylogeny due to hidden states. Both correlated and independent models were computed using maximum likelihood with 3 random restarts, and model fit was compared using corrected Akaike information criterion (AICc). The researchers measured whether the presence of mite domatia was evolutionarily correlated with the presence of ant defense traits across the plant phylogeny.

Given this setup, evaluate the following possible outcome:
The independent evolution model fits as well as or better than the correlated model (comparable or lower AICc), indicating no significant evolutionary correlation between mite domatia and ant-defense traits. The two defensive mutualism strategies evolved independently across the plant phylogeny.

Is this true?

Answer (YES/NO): NO